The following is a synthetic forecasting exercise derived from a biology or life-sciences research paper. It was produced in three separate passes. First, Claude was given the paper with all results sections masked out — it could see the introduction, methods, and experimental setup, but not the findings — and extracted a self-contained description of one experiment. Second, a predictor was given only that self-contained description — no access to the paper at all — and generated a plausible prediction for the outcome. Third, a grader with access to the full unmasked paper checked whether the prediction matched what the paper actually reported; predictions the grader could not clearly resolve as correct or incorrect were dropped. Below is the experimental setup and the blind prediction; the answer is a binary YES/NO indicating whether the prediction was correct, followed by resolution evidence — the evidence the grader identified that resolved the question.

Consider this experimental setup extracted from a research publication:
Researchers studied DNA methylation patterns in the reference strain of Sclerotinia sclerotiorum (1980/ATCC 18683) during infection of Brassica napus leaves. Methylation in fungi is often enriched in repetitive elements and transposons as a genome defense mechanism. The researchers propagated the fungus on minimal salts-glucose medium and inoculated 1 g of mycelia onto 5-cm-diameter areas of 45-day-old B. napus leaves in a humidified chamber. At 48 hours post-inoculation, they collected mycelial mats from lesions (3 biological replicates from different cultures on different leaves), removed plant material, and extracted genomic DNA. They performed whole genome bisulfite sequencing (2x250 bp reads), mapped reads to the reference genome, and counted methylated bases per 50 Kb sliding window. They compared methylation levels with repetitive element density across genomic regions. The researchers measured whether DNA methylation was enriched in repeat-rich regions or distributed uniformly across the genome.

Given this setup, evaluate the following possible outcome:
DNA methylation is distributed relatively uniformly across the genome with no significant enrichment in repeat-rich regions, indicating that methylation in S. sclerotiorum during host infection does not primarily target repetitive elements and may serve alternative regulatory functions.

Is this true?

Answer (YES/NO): NO